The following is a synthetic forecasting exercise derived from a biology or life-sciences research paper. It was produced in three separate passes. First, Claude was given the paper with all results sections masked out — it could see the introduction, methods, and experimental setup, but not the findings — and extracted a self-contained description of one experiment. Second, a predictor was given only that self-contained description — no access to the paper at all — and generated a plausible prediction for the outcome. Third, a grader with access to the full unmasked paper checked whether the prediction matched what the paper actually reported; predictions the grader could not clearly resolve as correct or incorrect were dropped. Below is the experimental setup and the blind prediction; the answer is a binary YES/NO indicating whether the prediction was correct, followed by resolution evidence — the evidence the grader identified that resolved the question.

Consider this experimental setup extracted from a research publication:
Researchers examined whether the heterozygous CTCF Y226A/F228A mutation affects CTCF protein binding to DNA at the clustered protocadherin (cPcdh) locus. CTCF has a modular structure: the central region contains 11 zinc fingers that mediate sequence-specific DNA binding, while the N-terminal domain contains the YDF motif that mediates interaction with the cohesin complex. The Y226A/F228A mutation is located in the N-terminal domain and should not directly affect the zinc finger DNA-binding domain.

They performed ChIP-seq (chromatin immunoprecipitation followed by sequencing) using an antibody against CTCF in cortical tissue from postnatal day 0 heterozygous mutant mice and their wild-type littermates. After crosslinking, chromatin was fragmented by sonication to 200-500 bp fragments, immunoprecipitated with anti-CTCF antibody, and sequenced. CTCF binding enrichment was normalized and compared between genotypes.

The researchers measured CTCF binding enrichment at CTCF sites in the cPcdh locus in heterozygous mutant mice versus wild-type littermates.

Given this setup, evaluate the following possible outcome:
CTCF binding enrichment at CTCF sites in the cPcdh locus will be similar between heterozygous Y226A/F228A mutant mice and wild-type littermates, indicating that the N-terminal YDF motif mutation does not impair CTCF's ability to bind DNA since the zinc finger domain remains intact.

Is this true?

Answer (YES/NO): YES